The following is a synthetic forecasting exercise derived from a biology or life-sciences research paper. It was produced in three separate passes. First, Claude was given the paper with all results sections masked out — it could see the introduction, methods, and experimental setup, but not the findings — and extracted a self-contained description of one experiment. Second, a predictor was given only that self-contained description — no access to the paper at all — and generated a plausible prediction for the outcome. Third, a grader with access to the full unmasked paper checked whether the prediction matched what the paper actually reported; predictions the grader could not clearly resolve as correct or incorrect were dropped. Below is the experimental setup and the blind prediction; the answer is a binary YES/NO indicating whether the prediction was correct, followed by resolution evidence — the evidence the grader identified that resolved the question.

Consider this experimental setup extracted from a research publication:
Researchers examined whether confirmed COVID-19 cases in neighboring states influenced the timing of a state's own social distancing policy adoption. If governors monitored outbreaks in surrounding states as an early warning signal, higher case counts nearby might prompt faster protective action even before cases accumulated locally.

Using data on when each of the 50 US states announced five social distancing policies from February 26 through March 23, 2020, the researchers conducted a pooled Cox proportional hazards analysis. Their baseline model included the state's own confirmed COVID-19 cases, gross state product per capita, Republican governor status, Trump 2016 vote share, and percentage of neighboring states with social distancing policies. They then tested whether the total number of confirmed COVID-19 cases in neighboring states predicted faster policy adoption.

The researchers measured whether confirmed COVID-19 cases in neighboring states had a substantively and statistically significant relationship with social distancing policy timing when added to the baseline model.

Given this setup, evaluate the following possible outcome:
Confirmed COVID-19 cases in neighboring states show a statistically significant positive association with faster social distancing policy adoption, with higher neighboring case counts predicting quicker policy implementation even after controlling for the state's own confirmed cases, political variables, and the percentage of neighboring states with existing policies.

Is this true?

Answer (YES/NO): NO